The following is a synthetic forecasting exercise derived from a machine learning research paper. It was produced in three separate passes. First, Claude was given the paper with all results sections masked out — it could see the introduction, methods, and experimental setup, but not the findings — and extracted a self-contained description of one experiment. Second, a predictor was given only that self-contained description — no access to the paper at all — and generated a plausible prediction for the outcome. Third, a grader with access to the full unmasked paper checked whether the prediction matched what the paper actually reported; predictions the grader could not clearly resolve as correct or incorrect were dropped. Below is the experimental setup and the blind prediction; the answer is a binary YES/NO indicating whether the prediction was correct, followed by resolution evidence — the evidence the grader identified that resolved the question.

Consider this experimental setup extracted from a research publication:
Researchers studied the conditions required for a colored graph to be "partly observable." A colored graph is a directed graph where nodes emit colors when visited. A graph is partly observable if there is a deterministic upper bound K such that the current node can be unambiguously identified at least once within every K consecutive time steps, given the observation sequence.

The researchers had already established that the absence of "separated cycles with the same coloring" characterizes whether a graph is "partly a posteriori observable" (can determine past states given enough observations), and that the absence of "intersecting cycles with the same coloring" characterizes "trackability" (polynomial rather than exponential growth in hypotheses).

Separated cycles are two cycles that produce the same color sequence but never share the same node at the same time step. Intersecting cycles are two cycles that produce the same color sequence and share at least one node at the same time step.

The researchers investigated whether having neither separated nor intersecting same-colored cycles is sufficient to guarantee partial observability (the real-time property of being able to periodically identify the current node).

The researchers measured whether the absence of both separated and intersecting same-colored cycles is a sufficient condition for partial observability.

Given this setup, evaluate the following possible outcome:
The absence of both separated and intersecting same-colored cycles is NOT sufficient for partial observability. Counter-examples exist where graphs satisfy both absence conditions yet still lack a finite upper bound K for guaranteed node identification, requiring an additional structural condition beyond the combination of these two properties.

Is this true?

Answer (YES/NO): YES